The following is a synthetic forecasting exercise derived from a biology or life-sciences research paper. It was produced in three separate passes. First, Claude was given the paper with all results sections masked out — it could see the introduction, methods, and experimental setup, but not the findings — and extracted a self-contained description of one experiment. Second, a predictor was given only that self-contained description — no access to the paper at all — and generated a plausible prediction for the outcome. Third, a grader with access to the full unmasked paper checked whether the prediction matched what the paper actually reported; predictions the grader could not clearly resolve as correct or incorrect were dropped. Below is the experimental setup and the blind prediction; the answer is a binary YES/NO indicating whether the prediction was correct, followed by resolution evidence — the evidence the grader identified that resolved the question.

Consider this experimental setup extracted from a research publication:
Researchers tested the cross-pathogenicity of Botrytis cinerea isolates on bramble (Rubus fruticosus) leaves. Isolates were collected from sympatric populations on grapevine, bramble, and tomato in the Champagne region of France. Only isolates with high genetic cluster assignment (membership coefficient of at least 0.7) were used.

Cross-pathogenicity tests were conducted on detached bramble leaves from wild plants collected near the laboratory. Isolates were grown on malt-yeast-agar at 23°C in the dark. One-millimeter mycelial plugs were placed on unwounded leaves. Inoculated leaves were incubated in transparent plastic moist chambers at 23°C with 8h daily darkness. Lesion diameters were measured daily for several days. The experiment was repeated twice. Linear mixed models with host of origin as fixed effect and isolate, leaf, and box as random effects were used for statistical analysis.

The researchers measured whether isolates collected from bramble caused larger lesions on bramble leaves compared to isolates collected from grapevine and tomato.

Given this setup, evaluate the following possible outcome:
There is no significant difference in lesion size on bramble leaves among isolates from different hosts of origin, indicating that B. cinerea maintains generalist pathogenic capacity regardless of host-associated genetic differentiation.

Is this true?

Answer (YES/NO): NO